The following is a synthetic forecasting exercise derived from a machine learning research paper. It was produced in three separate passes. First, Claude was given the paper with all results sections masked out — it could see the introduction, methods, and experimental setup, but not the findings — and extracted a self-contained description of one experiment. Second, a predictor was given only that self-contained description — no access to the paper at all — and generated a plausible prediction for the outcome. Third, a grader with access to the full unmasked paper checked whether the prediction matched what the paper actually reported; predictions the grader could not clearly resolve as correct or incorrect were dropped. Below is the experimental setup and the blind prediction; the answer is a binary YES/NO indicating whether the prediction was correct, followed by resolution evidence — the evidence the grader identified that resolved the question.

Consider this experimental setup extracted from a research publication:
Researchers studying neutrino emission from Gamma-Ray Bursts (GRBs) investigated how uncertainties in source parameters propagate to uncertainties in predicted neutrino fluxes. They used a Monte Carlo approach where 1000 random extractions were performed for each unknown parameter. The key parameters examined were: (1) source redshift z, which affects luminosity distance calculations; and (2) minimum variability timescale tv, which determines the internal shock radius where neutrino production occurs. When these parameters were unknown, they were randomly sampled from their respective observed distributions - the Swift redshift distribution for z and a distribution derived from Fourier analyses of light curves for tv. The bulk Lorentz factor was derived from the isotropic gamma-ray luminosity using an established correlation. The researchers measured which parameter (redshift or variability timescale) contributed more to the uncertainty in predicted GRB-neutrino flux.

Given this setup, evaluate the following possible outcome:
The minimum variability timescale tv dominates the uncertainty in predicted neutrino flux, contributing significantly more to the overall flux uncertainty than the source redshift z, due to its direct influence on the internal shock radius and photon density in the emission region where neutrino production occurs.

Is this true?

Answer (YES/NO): YES